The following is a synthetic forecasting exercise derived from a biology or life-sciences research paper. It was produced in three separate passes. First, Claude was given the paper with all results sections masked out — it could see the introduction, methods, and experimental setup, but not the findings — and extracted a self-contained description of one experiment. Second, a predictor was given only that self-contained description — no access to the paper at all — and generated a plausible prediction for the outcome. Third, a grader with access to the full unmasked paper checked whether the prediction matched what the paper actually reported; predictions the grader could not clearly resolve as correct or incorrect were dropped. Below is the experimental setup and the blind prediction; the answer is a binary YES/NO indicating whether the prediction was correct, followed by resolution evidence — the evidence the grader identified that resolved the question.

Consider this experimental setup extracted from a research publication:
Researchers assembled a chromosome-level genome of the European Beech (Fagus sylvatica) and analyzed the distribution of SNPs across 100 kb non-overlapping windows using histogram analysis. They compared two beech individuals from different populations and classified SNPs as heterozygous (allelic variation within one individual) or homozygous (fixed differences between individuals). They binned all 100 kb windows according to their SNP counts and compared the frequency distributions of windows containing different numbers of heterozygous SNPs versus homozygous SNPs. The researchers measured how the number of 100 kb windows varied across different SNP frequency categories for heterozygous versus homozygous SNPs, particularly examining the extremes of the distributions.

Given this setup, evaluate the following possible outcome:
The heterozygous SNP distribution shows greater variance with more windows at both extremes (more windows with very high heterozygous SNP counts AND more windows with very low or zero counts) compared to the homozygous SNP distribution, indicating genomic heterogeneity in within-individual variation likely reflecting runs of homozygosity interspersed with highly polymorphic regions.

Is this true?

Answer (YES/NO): YES